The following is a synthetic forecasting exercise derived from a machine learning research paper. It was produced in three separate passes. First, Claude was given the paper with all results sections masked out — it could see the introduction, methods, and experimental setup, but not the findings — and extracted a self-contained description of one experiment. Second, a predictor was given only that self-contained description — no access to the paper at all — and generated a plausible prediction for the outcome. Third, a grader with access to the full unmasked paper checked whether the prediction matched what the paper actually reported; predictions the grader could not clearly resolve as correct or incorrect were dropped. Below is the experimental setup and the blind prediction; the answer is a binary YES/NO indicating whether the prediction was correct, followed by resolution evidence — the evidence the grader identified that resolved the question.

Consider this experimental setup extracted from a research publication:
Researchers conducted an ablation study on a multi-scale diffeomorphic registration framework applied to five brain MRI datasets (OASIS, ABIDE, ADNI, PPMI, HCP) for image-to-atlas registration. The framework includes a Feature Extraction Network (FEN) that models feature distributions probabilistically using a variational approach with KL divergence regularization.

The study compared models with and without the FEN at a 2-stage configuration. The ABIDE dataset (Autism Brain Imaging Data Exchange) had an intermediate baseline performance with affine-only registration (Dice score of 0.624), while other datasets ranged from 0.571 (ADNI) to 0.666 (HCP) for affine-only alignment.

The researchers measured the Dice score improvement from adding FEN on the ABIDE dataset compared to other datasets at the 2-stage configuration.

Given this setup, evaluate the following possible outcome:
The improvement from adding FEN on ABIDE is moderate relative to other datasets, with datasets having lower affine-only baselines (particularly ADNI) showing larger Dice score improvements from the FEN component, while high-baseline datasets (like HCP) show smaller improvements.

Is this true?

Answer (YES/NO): NO